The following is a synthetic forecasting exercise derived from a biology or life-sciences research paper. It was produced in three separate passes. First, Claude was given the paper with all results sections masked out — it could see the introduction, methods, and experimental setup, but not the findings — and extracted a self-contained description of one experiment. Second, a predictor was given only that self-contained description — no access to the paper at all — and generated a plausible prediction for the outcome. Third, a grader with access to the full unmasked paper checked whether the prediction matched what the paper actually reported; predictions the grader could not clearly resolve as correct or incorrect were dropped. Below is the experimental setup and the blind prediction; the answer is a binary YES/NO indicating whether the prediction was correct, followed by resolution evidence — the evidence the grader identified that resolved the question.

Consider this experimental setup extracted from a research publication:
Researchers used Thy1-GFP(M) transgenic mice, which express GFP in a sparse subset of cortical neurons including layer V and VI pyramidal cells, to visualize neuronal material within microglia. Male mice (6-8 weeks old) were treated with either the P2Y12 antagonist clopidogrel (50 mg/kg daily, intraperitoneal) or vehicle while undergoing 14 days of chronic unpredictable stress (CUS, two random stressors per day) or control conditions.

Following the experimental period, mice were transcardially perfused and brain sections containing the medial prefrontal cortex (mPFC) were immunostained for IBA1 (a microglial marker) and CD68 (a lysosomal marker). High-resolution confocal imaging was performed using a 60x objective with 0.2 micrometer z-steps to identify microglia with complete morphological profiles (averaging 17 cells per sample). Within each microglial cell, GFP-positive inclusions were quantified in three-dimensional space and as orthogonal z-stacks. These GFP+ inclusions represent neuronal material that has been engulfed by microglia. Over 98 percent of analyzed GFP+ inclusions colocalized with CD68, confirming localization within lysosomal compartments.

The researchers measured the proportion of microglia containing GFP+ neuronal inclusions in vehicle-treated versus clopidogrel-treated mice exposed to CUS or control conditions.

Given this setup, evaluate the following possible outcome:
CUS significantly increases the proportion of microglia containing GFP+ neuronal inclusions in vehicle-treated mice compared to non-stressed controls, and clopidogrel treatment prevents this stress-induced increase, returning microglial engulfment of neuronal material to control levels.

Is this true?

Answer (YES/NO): YES